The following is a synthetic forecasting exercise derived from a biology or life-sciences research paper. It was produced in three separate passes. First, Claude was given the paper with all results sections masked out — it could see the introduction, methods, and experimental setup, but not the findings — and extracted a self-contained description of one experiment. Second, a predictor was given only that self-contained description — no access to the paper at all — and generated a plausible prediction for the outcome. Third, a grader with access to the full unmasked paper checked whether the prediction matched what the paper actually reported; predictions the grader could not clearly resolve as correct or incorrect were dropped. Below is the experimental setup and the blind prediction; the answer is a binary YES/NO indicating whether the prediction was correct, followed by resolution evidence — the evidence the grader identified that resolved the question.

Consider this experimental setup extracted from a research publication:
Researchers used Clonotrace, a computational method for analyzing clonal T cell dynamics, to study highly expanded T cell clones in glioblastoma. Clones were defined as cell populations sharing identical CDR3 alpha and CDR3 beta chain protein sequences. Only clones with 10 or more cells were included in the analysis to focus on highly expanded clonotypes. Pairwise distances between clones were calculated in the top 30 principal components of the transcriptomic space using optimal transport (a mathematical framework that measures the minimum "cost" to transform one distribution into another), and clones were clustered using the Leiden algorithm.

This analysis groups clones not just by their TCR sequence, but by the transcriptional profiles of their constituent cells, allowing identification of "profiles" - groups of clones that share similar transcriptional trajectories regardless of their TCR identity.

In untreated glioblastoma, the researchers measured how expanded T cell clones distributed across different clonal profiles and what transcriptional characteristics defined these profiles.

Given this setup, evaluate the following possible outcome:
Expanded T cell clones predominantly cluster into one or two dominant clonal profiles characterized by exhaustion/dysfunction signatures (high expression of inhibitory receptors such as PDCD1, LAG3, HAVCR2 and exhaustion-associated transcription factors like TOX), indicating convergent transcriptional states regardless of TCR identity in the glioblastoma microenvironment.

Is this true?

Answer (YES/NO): NO